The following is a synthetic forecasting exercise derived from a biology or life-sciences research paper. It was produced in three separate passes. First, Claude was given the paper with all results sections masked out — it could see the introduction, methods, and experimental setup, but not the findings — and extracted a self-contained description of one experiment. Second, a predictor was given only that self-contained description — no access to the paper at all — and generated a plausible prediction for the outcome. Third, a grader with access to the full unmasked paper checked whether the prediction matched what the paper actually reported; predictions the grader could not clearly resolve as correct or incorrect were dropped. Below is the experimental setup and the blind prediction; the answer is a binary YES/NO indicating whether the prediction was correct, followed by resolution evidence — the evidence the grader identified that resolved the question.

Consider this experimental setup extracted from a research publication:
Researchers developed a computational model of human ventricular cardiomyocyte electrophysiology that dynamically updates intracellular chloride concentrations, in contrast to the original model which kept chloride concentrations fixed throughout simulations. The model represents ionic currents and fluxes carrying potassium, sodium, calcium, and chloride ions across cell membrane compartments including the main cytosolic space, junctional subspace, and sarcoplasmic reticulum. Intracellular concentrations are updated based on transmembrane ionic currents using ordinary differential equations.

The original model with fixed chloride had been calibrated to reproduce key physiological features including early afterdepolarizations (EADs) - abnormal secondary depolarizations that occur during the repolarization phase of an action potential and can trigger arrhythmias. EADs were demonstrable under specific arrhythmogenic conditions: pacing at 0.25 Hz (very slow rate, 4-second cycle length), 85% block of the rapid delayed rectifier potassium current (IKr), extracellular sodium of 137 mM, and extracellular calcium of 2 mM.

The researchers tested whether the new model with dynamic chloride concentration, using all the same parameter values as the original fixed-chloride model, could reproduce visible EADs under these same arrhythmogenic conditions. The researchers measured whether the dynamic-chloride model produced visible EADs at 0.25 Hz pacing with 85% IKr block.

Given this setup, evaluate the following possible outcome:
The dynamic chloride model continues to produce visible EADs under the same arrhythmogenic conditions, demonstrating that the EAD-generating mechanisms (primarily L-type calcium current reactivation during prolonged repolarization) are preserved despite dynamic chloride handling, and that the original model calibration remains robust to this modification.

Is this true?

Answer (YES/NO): NO